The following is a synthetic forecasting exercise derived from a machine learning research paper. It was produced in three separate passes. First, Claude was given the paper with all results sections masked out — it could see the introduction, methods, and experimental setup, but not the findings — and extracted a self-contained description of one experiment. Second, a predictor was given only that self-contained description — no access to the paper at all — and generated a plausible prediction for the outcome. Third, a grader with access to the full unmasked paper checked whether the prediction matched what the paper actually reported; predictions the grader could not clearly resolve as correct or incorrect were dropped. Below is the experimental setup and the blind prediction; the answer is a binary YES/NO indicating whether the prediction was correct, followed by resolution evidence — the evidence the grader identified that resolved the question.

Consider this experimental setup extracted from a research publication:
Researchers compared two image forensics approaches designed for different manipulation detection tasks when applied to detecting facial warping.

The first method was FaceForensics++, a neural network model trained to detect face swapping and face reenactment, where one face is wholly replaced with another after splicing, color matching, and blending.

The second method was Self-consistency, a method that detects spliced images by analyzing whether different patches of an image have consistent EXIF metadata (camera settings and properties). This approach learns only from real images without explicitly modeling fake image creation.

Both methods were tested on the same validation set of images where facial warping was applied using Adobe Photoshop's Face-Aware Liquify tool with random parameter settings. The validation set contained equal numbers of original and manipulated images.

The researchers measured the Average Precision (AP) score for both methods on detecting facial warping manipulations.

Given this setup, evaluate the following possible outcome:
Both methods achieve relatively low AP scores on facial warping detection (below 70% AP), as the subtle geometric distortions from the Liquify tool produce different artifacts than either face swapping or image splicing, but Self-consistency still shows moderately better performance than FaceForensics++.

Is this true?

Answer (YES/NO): NO